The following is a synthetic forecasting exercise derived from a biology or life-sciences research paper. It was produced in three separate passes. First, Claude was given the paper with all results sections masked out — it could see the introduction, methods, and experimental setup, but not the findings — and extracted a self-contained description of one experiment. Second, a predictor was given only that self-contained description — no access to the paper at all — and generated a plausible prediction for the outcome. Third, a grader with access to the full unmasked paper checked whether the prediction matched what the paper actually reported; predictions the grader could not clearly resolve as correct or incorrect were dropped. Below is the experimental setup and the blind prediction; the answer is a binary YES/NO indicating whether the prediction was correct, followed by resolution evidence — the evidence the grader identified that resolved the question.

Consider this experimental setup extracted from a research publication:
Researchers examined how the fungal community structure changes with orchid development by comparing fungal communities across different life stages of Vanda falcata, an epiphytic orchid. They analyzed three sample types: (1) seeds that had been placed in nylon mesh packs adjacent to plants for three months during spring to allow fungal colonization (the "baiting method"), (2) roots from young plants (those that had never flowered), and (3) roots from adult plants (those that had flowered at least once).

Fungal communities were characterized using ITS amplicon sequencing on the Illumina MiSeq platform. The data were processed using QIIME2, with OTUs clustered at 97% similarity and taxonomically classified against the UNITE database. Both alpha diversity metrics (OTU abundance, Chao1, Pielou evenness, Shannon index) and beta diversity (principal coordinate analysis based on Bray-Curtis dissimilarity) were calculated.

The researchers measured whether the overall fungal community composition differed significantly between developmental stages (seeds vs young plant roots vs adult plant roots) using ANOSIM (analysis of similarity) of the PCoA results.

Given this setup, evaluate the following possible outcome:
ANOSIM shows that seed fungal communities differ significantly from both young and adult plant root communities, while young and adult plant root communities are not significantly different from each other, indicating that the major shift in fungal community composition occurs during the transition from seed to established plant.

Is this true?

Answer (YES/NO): NO